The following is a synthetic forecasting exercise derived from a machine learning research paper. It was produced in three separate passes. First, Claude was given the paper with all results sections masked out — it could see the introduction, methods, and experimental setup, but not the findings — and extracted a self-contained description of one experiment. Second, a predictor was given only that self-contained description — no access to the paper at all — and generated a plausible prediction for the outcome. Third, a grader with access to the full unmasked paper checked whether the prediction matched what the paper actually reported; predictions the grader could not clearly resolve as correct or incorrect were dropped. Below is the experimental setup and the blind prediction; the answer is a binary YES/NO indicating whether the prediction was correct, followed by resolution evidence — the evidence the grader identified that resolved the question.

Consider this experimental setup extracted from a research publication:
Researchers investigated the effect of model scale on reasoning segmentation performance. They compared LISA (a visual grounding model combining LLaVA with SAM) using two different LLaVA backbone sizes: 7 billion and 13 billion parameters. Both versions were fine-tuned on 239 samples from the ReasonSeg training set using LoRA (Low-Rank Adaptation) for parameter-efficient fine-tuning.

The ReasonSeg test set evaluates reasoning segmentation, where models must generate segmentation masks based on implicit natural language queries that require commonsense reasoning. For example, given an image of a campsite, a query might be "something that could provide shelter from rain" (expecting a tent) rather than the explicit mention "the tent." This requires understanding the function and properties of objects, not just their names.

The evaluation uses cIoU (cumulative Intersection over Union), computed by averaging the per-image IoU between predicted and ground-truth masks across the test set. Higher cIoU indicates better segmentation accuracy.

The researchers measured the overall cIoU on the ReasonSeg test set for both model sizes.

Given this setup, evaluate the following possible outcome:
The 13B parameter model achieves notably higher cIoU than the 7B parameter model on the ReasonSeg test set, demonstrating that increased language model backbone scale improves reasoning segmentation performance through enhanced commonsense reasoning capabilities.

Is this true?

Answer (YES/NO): YES